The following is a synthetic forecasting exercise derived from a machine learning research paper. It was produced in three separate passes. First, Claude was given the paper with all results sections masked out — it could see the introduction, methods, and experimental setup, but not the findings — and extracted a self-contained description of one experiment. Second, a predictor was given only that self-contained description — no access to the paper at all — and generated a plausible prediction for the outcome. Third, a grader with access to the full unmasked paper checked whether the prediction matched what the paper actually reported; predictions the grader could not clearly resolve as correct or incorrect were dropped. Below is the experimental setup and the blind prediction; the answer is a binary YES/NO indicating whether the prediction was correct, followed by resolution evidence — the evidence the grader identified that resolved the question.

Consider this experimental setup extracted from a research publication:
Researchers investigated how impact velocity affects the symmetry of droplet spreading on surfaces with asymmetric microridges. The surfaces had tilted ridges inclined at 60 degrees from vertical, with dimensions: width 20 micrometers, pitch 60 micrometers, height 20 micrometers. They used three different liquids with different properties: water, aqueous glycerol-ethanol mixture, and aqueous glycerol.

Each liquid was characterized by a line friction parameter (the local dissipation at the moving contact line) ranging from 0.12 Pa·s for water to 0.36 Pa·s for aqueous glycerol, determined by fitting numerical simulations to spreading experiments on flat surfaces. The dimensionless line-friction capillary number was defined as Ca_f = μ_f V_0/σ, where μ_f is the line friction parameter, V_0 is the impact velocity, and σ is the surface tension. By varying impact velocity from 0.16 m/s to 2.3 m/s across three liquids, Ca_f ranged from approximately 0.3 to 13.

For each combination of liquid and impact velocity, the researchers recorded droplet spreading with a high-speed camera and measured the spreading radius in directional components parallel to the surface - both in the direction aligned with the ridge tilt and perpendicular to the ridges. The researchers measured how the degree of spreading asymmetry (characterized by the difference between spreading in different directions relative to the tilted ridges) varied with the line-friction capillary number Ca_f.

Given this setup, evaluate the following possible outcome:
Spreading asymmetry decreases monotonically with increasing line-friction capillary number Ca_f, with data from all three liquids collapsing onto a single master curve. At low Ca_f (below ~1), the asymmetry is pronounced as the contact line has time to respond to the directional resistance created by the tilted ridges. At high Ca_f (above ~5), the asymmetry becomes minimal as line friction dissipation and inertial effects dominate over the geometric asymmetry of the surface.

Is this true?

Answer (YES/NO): YES